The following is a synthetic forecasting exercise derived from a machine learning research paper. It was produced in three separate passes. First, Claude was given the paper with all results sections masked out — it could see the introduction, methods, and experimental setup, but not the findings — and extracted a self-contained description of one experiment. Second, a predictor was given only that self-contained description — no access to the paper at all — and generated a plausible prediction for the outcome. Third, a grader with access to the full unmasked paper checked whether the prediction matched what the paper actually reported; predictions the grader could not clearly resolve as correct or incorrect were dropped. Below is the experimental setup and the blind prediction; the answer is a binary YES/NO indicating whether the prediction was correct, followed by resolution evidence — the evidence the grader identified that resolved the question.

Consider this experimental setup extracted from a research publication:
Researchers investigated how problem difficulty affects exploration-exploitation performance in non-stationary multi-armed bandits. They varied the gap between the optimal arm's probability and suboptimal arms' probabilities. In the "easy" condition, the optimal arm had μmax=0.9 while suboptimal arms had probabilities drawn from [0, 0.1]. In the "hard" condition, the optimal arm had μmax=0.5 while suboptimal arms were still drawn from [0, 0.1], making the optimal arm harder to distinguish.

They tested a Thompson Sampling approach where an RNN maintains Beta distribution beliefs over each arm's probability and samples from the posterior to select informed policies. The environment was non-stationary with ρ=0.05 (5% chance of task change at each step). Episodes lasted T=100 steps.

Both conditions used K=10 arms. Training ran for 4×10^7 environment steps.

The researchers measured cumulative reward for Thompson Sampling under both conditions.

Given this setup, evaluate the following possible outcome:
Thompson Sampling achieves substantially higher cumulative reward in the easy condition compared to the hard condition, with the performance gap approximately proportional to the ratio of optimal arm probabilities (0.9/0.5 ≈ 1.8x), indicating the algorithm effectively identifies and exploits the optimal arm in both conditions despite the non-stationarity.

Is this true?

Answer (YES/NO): NO